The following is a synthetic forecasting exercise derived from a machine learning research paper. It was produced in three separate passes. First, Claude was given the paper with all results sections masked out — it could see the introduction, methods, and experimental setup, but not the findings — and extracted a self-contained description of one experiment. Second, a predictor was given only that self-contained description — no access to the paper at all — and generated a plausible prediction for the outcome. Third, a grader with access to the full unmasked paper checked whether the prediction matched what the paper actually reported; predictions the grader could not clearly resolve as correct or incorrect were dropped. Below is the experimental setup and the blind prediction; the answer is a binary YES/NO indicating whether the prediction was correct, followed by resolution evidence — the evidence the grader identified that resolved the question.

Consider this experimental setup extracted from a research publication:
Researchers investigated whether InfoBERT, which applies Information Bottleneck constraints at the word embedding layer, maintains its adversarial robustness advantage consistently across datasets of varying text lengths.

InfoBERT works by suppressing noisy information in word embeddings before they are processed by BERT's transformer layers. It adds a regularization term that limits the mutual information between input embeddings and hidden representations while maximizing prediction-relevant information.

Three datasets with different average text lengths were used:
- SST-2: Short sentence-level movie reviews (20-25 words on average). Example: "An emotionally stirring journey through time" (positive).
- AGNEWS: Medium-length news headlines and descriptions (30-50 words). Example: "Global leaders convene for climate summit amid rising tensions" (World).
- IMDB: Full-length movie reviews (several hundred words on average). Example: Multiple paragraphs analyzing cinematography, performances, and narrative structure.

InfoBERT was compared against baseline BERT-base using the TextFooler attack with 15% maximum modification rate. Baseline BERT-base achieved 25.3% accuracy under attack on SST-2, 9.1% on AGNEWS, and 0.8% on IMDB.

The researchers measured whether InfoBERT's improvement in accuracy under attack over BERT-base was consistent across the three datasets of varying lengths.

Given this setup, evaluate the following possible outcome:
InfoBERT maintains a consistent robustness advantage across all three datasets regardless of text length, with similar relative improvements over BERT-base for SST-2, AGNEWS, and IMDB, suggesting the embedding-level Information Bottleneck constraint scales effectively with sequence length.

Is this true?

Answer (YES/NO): NO